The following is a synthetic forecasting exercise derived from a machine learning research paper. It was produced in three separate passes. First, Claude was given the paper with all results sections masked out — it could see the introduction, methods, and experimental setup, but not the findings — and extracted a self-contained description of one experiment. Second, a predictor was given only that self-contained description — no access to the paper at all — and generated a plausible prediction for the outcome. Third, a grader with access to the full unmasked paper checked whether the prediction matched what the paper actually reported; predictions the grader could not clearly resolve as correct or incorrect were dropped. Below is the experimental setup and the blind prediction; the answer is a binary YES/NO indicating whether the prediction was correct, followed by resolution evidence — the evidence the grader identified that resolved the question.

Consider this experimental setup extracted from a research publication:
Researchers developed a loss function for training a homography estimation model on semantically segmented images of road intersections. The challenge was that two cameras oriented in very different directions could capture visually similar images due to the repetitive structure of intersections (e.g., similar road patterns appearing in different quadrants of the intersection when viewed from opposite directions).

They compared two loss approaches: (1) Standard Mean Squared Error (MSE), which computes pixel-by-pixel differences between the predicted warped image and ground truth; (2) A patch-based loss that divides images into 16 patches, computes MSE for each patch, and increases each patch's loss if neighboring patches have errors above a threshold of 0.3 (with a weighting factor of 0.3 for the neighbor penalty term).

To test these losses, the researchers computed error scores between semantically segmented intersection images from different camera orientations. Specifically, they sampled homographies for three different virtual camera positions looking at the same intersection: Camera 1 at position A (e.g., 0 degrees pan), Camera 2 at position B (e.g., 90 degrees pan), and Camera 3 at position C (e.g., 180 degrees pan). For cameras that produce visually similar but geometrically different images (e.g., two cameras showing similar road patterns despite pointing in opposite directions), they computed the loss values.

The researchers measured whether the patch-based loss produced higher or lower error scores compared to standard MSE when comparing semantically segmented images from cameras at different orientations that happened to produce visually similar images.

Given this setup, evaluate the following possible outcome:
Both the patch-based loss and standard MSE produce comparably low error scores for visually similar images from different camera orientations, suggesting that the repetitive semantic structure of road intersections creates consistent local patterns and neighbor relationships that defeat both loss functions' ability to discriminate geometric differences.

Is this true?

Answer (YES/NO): NO